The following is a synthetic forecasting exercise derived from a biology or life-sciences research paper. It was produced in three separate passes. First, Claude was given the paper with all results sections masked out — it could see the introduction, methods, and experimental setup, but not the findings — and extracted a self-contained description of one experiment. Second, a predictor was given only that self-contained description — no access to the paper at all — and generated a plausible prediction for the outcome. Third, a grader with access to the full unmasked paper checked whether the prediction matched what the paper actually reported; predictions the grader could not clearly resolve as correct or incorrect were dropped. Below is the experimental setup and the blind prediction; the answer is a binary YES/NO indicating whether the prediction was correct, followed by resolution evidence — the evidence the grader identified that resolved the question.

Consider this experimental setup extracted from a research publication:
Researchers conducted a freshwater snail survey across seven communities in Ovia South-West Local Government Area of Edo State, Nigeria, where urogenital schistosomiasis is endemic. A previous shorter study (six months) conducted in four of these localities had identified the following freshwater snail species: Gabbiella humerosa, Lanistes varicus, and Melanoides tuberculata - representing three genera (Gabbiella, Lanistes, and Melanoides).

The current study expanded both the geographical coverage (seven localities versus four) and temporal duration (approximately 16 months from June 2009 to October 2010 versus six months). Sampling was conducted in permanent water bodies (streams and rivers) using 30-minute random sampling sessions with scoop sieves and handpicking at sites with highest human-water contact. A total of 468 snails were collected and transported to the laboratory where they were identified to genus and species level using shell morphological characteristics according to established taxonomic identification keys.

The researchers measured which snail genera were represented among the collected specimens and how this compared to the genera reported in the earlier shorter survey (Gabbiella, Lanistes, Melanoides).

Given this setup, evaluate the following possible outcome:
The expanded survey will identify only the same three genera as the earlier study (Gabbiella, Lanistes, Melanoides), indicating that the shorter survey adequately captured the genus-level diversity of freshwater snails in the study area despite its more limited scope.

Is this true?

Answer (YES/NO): NO